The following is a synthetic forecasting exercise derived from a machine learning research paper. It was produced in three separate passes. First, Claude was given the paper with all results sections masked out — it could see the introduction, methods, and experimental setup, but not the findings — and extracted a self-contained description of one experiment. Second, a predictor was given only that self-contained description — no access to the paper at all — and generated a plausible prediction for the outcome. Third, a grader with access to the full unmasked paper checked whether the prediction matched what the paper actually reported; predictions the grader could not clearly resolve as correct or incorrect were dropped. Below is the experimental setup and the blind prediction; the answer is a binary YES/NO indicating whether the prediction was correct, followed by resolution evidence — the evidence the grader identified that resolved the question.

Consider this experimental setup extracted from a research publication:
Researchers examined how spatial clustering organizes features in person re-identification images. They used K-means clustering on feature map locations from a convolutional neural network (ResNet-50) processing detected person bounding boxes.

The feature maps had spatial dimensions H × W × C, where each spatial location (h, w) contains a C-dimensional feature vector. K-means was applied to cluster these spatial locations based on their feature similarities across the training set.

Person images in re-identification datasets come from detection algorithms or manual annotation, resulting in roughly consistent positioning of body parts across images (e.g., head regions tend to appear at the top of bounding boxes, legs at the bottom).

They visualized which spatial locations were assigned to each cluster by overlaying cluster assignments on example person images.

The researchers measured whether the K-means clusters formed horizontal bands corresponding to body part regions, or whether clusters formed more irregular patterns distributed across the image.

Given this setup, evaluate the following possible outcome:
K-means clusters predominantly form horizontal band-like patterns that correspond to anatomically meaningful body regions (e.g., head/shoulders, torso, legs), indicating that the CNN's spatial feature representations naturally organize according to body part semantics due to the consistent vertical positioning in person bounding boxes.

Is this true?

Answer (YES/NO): YES